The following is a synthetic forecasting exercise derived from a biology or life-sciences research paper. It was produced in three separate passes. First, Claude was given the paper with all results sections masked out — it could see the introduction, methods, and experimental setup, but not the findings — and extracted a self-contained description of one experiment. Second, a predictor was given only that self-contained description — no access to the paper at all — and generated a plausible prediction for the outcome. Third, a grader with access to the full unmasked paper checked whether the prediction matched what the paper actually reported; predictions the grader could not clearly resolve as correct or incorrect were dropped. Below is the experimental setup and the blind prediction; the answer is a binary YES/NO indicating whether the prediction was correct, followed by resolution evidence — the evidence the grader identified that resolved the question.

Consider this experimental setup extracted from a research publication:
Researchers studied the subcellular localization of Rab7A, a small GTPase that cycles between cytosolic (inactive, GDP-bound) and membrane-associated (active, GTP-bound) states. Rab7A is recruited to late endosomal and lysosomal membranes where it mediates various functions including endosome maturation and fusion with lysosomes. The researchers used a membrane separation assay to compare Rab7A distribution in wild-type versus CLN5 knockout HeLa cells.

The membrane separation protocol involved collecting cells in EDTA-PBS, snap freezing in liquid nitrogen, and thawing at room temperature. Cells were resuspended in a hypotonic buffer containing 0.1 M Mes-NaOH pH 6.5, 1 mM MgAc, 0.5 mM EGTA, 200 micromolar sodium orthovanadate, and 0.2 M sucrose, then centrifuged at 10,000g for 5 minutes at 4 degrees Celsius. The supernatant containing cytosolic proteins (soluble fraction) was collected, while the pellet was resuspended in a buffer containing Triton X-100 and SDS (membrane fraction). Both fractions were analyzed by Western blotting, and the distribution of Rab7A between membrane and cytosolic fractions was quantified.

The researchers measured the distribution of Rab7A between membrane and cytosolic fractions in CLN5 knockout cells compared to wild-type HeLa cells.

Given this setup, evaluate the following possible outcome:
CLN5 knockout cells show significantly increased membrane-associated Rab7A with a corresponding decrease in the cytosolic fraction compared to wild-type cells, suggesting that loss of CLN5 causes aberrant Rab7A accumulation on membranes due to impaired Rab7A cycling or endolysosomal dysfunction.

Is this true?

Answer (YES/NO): NO